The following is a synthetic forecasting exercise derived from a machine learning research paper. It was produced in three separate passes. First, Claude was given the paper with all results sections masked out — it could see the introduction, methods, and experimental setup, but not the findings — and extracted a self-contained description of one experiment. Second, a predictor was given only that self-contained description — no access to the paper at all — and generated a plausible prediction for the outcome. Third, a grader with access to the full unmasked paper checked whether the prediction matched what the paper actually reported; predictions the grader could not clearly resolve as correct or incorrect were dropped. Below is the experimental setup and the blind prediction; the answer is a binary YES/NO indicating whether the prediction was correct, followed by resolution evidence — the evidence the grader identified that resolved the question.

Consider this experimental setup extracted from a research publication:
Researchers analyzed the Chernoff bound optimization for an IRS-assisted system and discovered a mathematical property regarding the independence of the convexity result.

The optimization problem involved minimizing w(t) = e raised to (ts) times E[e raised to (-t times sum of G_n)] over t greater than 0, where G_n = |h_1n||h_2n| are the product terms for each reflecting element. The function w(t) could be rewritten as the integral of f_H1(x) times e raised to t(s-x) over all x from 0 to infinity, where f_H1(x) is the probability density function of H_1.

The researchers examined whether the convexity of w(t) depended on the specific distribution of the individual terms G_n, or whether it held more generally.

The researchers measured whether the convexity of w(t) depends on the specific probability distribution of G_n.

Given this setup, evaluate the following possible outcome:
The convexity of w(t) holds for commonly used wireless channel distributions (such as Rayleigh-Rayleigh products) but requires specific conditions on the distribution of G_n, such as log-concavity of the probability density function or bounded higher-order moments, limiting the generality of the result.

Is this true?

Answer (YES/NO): NO